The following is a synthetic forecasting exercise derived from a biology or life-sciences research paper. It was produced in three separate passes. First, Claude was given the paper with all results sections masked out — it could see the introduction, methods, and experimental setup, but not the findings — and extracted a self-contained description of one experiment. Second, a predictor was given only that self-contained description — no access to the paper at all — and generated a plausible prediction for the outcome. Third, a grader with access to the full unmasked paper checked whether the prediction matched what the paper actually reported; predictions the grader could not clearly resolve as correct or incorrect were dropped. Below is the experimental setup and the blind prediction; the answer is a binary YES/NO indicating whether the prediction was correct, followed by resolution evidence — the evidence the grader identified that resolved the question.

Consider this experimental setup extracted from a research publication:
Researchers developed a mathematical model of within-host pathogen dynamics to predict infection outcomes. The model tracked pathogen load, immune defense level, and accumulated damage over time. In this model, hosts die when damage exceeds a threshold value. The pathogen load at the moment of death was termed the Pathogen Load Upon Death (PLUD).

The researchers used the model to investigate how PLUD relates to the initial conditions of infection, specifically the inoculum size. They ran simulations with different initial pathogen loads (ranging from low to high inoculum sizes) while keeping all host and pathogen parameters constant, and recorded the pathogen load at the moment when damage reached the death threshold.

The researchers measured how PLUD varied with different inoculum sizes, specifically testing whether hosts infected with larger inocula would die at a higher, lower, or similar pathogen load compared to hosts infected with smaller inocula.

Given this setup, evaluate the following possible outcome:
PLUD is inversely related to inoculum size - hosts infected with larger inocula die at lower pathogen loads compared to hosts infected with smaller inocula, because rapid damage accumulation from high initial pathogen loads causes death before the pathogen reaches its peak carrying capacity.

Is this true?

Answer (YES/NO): NO